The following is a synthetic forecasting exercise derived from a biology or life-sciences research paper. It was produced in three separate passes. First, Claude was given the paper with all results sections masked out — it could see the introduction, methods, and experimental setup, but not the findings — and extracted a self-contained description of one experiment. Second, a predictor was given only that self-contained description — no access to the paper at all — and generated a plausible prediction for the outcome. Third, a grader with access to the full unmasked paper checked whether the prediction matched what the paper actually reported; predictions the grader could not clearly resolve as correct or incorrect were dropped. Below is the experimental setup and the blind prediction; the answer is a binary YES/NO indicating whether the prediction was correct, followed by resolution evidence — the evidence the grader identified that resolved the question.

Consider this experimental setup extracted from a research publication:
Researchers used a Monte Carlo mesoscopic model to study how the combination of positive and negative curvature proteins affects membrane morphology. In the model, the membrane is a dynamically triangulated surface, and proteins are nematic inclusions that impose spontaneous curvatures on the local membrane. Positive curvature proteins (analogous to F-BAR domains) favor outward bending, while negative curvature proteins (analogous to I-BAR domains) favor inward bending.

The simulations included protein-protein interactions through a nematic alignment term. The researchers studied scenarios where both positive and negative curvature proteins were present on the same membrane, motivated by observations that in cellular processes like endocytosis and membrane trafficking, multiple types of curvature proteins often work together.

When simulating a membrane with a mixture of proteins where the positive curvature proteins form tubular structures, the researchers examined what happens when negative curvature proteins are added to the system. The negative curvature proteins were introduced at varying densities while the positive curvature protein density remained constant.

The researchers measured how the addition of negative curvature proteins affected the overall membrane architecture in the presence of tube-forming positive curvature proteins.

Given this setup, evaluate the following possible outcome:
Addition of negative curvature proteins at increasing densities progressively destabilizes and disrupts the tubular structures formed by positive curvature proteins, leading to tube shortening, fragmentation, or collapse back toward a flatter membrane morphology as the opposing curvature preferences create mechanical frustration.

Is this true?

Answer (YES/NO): NO